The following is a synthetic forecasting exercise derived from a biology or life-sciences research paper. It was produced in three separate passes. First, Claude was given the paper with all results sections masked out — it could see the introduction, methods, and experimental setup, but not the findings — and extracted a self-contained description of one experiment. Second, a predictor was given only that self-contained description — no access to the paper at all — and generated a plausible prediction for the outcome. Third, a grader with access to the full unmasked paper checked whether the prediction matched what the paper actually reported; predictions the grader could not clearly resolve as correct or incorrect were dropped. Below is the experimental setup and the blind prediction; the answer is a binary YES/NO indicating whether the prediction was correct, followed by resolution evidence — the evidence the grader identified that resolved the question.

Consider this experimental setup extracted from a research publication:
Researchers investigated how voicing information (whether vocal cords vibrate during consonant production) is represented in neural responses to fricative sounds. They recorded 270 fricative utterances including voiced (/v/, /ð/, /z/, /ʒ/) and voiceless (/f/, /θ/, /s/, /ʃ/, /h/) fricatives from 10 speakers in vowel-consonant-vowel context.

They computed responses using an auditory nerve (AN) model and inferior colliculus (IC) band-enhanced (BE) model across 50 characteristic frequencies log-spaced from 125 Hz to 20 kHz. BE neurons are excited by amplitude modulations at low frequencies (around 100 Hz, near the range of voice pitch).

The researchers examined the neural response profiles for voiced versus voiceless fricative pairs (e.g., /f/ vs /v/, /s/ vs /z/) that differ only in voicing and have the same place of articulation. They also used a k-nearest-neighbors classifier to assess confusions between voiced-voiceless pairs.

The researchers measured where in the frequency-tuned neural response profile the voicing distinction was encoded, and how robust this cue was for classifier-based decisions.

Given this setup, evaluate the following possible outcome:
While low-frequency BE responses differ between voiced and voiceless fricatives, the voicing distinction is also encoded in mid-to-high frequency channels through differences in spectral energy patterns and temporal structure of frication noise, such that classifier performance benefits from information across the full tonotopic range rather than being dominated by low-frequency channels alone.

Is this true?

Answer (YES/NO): NO